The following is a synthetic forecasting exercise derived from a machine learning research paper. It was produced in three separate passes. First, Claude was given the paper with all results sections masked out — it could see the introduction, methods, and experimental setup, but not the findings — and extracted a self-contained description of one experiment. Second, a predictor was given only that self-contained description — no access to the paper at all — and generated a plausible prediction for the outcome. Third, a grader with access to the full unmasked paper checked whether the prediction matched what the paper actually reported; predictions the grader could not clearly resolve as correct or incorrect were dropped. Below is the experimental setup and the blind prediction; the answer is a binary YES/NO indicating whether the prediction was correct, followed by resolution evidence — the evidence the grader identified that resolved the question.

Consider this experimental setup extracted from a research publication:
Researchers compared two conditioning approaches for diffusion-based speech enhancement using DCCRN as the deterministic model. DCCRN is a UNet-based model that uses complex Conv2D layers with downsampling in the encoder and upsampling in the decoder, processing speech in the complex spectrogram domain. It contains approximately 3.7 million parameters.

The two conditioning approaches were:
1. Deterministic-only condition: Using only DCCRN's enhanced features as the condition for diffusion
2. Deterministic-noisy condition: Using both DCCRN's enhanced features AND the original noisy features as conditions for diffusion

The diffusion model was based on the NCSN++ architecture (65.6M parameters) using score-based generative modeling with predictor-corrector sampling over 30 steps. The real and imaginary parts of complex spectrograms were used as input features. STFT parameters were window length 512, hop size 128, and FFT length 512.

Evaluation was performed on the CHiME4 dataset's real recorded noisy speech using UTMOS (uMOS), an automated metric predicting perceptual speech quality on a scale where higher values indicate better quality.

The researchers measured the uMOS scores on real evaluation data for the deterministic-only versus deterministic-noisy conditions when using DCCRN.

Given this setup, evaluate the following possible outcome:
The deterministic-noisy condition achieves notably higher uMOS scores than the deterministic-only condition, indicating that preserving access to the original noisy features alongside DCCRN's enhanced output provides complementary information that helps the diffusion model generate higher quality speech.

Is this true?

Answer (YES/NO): YES